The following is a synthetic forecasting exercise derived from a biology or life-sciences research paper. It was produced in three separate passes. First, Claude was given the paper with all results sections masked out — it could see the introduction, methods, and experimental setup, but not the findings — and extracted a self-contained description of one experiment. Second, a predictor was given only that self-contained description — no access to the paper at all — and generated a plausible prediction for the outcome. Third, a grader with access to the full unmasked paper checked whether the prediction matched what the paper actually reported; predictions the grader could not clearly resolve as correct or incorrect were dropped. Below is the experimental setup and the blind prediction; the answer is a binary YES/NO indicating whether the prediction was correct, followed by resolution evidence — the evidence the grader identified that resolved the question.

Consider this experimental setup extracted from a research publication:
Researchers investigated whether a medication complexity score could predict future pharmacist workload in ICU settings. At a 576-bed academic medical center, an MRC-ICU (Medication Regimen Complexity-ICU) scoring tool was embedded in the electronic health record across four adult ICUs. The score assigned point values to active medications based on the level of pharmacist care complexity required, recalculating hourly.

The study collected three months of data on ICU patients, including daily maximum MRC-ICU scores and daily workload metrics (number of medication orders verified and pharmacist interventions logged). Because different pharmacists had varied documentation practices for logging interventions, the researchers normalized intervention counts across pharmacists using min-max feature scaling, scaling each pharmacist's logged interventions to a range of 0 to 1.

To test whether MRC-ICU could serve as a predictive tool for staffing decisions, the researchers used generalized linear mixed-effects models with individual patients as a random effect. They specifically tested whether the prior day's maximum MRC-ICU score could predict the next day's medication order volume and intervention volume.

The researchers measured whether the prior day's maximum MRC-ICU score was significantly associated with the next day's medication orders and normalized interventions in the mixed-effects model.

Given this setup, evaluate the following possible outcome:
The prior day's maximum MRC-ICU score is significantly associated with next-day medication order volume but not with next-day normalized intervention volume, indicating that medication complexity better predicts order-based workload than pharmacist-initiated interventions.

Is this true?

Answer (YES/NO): NO